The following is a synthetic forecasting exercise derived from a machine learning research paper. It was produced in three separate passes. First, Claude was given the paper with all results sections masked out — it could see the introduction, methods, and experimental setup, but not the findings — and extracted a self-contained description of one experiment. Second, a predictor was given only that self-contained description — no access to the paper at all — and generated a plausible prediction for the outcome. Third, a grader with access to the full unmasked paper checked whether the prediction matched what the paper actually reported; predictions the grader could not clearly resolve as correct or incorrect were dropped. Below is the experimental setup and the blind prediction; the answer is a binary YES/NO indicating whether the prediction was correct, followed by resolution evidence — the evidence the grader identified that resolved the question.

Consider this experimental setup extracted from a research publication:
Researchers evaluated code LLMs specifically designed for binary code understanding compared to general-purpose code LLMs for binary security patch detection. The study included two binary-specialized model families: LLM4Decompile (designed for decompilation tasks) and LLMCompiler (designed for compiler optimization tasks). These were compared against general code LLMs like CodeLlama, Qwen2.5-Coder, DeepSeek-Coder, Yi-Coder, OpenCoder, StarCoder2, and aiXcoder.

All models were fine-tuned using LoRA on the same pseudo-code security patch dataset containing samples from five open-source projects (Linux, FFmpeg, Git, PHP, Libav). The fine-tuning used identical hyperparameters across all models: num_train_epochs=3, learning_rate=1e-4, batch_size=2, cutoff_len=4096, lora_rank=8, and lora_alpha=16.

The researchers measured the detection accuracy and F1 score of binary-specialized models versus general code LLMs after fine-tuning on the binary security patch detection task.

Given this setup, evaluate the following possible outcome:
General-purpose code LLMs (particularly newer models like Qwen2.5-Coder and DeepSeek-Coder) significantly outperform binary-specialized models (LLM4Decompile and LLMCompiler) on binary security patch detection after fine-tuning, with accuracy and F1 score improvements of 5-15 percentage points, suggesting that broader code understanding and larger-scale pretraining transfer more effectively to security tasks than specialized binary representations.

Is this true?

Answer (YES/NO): NO